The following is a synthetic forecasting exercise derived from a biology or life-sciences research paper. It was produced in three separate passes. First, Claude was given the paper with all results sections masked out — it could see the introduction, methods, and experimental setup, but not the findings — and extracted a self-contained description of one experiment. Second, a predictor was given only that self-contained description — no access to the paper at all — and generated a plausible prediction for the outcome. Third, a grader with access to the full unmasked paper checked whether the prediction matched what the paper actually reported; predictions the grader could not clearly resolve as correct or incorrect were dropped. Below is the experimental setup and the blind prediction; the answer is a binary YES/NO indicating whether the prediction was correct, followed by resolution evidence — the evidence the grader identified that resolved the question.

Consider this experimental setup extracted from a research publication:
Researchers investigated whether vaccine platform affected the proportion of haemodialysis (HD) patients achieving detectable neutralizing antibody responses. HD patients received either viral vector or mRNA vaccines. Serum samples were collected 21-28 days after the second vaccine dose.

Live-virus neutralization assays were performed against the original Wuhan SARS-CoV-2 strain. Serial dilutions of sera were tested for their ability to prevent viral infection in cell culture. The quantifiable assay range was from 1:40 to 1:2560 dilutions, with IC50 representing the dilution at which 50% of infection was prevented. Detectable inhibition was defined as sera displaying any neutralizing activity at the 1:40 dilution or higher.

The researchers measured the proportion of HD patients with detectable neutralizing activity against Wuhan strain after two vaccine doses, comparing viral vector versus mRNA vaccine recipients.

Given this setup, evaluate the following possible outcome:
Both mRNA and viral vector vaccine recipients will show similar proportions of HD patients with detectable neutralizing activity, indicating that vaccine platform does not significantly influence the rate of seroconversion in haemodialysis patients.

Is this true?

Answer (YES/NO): YES